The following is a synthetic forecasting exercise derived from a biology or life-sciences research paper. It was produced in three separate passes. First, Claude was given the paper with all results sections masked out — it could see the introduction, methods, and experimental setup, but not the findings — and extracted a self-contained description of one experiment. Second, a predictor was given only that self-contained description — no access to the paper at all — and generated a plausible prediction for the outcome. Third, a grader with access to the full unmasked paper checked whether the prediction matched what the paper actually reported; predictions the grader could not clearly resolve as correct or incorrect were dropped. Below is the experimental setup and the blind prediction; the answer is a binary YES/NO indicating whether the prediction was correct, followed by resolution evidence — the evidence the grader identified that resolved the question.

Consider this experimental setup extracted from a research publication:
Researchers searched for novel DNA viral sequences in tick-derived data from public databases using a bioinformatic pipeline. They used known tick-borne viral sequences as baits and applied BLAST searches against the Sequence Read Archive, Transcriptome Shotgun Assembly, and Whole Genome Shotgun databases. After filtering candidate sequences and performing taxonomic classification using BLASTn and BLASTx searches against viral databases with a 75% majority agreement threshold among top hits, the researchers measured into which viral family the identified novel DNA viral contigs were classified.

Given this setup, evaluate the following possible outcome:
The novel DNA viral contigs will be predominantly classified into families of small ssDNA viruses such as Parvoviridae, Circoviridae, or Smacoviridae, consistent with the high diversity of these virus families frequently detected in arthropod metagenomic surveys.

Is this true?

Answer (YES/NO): NO